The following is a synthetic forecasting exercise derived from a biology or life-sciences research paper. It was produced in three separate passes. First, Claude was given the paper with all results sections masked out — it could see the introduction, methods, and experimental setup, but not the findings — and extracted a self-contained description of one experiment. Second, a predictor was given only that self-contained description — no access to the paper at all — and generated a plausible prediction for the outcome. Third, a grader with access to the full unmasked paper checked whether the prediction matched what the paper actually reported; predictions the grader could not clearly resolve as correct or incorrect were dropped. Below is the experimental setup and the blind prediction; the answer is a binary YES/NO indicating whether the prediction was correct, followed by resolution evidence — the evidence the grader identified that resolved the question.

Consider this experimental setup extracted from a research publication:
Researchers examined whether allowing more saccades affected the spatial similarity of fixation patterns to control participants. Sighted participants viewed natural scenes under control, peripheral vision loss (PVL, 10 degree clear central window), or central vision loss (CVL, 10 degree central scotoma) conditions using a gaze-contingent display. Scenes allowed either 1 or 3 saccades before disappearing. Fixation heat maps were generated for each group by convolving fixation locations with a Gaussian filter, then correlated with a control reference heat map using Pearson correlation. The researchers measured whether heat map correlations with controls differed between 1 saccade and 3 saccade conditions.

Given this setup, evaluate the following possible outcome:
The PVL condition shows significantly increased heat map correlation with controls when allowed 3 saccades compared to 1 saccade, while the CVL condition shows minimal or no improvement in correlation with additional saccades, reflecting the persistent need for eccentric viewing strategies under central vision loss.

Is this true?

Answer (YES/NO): NO